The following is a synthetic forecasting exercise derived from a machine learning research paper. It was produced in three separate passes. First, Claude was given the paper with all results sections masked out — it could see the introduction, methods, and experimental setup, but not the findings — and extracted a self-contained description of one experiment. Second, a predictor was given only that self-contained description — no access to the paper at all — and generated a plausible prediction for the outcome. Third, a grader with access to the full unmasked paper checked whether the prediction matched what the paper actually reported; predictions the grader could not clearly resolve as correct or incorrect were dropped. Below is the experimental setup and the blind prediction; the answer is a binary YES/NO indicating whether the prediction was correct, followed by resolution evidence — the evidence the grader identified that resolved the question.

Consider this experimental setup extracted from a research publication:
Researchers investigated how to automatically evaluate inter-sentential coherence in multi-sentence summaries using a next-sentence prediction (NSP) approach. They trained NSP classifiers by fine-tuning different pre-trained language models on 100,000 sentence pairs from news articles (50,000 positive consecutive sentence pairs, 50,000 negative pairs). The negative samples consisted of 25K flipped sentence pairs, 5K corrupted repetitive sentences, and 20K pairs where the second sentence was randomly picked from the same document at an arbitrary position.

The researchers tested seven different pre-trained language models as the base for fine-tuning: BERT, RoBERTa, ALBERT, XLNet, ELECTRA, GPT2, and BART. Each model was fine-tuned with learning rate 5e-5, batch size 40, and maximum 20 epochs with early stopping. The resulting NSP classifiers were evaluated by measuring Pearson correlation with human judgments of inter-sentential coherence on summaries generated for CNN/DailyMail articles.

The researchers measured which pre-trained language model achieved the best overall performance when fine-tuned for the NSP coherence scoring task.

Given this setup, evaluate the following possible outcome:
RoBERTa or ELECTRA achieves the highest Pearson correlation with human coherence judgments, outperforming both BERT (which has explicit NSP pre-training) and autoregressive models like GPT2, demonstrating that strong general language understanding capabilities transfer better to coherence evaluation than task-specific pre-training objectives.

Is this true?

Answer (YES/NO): NO